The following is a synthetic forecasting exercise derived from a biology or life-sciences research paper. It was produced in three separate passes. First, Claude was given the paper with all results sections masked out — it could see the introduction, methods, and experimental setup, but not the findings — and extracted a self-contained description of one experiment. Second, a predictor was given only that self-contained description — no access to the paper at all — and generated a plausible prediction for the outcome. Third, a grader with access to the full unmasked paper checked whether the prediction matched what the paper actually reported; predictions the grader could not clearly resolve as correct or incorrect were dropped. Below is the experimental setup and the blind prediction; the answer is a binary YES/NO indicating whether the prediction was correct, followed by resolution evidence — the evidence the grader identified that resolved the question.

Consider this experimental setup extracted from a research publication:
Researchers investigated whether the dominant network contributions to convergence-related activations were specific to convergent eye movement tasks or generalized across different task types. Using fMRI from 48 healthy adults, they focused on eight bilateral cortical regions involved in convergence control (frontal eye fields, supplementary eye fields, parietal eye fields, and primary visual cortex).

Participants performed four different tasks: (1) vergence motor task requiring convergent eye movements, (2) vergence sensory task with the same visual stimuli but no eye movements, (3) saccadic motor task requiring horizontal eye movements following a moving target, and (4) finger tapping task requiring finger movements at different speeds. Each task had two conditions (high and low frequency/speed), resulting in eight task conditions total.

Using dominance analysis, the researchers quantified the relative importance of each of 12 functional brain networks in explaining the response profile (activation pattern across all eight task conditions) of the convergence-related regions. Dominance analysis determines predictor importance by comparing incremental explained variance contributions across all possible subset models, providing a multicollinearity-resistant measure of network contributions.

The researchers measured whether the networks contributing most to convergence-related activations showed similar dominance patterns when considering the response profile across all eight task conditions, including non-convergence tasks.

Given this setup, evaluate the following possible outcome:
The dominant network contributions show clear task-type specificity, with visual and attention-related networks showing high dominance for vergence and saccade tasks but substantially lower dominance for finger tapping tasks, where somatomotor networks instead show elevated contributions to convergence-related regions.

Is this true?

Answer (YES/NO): NO